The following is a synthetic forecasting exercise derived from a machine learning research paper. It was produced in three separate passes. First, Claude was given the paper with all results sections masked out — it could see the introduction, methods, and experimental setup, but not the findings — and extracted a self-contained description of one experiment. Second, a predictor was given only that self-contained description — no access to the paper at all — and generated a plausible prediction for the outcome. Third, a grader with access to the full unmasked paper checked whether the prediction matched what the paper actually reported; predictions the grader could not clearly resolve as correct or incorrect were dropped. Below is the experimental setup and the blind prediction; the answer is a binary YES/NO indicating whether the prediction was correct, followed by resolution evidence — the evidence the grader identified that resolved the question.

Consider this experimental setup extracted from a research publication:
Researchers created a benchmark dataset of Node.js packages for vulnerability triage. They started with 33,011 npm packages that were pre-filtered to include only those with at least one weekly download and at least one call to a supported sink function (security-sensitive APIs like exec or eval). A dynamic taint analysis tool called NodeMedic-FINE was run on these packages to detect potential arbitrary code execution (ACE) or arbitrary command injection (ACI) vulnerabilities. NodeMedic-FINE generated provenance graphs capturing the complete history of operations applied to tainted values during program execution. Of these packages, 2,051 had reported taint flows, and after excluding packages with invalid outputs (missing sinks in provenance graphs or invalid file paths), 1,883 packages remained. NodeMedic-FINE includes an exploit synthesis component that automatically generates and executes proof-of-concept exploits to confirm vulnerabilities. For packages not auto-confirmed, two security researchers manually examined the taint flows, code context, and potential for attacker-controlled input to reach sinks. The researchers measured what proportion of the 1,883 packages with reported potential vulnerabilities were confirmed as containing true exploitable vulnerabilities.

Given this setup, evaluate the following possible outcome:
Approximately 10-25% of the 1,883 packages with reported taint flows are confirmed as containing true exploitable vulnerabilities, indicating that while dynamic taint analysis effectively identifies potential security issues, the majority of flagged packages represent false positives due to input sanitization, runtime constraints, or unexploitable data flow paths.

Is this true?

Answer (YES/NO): NO